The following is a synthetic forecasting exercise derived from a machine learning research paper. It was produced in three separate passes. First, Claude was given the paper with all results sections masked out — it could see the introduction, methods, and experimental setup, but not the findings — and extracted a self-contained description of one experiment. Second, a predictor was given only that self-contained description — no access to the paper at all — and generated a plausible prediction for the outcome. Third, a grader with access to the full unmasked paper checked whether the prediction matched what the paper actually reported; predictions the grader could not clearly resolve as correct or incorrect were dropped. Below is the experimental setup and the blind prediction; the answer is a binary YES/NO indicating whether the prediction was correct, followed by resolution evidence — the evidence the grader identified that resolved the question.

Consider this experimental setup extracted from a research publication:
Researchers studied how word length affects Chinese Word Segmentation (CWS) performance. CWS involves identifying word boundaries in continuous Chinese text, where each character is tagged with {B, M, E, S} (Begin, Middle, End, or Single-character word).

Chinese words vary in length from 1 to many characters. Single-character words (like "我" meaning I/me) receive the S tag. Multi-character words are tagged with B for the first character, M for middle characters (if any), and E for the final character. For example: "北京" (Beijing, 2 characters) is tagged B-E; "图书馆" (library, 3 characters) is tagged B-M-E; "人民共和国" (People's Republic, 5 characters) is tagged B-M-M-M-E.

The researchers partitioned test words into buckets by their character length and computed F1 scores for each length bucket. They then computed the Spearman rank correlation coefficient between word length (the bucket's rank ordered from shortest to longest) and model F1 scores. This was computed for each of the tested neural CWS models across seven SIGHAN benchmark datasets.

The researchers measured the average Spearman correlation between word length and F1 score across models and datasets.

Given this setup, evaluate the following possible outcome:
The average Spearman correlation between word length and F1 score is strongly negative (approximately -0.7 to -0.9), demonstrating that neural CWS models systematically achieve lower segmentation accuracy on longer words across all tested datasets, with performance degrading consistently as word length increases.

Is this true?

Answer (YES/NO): YES